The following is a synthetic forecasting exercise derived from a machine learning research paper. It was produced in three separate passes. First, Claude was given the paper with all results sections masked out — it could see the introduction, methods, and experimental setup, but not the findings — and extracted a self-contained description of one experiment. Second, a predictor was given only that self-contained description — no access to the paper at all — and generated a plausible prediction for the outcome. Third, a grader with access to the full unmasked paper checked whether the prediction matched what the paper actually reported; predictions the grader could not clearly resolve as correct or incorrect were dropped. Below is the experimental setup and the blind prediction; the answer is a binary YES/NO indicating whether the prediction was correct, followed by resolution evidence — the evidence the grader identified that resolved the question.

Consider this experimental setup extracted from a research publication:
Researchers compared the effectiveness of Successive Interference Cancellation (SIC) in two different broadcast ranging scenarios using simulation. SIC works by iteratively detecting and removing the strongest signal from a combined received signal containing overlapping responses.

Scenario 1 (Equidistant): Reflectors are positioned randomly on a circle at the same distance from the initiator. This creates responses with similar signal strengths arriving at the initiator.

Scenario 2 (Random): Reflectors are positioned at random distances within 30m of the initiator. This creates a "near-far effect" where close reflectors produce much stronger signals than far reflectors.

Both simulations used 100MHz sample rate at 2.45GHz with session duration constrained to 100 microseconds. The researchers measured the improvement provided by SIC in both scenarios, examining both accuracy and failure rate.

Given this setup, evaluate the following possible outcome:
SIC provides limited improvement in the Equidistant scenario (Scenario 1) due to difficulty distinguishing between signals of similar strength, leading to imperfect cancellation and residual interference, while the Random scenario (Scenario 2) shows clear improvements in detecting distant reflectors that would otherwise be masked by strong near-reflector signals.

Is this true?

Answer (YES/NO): YES